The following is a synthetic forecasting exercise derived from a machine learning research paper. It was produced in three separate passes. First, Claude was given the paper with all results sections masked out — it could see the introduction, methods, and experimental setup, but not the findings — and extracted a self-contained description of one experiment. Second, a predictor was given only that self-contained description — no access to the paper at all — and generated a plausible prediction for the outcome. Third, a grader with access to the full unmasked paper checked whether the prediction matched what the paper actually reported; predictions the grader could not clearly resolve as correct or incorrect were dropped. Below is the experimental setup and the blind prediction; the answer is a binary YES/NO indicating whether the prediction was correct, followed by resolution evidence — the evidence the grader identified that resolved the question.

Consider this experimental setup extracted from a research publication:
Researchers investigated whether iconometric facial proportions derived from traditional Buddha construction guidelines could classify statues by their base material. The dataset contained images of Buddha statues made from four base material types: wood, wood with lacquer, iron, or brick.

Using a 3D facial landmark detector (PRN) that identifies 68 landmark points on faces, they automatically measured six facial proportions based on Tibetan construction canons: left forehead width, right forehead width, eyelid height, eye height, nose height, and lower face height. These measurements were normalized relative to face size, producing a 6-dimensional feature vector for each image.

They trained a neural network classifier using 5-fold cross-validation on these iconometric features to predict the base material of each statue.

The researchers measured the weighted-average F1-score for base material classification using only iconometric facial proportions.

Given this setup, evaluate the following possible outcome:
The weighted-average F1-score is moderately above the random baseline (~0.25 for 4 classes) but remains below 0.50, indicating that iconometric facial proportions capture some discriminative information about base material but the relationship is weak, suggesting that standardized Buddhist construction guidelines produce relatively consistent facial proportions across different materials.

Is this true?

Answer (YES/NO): NO